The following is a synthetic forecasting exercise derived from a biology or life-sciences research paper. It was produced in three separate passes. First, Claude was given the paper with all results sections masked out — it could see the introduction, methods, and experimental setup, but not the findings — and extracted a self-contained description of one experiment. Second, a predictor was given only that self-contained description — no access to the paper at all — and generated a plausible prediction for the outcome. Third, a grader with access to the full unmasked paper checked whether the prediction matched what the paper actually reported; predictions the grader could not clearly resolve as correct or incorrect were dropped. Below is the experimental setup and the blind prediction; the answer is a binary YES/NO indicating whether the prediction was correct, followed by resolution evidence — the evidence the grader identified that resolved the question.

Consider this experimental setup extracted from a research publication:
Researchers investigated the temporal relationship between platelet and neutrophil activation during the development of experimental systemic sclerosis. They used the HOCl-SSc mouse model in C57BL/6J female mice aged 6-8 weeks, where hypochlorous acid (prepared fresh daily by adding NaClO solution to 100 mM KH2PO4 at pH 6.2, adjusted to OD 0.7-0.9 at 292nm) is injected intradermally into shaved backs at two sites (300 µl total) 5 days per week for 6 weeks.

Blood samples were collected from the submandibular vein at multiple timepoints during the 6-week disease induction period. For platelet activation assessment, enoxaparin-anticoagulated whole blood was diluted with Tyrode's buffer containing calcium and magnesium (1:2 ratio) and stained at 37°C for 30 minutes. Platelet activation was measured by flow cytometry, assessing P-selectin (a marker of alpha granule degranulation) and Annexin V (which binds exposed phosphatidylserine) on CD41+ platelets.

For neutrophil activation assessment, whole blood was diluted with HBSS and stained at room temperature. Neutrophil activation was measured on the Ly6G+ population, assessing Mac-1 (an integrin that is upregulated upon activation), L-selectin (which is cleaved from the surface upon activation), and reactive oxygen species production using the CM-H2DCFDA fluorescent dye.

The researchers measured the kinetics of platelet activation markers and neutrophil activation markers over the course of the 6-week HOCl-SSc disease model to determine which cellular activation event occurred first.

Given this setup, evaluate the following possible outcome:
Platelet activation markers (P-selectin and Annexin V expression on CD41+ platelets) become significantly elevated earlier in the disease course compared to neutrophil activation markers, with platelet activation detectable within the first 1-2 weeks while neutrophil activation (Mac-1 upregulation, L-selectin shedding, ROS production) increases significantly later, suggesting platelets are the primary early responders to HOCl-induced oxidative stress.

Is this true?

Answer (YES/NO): NO